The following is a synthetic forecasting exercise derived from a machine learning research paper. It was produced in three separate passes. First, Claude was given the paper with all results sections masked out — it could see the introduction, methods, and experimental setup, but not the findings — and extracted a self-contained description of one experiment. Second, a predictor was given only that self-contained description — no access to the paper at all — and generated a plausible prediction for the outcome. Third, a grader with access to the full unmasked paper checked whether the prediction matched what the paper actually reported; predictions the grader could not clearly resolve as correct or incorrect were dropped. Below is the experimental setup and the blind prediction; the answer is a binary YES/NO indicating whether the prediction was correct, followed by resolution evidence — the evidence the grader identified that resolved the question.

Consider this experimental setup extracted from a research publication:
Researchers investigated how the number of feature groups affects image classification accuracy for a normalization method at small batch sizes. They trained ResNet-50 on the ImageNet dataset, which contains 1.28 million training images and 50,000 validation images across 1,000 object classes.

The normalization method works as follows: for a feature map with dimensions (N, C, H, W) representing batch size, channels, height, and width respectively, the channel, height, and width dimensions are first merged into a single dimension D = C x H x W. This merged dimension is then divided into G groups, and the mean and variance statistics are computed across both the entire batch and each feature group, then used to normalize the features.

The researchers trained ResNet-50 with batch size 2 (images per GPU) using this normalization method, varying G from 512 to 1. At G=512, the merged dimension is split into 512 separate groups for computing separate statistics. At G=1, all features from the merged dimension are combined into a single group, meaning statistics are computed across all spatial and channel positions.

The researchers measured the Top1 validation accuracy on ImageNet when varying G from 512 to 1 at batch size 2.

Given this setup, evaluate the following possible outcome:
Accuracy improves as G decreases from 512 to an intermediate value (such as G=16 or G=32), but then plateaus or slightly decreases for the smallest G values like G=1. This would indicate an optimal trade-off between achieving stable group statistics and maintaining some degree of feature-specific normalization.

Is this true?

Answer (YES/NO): NO